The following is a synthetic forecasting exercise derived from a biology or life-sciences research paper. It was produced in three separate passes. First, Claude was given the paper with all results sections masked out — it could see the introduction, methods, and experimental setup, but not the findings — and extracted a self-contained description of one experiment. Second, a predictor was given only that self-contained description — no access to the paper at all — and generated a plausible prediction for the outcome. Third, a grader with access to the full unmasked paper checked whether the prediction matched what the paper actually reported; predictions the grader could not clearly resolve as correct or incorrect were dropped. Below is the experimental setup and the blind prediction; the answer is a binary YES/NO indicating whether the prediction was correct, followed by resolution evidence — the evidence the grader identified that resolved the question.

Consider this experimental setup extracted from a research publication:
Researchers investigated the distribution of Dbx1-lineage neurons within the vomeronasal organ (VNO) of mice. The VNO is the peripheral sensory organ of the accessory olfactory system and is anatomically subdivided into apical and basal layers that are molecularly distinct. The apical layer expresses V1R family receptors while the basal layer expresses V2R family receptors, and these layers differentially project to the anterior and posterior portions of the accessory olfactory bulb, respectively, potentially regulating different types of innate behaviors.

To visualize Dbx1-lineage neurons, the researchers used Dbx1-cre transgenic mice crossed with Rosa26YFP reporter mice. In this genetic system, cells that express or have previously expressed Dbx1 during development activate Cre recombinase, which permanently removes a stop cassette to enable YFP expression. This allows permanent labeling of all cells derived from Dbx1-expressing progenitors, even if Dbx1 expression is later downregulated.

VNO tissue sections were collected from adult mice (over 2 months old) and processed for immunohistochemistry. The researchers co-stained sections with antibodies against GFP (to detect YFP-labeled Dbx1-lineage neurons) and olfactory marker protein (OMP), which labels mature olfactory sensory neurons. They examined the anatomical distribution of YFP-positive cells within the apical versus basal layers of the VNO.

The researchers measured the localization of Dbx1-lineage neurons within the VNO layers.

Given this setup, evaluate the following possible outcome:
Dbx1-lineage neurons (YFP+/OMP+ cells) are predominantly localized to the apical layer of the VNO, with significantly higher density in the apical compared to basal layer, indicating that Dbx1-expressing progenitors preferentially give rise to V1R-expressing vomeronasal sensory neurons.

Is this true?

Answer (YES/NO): NO